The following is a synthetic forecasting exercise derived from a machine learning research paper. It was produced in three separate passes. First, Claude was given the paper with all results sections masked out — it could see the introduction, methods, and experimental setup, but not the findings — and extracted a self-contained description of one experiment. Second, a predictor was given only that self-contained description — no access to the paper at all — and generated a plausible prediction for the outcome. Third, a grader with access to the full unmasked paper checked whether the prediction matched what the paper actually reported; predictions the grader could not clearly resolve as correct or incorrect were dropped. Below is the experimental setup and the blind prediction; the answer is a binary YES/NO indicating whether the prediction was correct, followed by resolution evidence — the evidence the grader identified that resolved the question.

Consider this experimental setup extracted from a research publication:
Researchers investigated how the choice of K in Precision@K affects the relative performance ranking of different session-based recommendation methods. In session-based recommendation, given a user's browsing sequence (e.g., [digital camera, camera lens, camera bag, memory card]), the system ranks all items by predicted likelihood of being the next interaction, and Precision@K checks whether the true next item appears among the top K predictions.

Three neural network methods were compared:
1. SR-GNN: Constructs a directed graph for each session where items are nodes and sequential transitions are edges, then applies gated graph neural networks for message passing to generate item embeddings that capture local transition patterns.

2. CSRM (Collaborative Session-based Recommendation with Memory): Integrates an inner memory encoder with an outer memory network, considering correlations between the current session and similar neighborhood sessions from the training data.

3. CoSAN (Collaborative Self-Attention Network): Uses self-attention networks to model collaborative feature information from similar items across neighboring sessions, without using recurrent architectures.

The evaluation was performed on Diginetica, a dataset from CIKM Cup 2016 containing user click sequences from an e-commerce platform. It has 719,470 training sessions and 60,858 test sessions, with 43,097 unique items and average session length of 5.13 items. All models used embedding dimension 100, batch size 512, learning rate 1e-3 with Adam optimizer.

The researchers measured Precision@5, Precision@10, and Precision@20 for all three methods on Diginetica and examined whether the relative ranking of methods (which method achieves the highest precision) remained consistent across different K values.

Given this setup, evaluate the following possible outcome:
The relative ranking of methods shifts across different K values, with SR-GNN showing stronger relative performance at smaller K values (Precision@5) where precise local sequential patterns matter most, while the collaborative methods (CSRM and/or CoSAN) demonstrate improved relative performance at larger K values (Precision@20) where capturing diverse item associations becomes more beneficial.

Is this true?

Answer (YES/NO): YES